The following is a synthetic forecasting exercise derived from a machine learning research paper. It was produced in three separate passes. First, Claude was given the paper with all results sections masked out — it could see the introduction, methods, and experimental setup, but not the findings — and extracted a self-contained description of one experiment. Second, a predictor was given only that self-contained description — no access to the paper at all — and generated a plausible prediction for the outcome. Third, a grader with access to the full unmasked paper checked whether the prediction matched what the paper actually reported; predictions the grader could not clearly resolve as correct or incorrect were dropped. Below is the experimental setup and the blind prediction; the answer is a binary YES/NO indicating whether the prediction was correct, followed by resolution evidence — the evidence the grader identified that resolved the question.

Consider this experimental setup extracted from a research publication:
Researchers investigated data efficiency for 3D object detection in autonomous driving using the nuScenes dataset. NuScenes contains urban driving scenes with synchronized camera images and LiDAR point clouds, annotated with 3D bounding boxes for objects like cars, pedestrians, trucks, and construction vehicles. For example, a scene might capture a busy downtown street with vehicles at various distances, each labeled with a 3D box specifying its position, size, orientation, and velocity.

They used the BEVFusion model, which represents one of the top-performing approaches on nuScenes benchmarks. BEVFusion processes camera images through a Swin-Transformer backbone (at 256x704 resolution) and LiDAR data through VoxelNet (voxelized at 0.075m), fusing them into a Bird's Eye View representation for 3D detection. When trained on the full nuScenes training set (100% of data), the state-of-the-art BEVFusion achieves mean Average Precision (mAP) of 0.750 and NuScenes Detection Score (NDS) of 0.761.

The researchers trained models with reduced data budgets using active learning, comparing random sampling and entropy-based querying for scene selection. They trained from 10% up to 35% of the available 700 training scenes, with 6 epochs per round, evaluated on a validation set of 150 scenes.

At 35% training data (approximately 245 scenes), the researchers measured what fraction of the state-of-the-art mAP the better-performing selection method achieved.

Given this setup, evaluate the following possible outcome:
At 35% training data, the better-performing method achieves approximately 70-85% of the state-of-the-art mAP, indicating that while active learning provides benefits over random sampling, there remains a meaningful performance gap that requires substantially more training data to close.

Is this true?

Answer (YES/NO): NO